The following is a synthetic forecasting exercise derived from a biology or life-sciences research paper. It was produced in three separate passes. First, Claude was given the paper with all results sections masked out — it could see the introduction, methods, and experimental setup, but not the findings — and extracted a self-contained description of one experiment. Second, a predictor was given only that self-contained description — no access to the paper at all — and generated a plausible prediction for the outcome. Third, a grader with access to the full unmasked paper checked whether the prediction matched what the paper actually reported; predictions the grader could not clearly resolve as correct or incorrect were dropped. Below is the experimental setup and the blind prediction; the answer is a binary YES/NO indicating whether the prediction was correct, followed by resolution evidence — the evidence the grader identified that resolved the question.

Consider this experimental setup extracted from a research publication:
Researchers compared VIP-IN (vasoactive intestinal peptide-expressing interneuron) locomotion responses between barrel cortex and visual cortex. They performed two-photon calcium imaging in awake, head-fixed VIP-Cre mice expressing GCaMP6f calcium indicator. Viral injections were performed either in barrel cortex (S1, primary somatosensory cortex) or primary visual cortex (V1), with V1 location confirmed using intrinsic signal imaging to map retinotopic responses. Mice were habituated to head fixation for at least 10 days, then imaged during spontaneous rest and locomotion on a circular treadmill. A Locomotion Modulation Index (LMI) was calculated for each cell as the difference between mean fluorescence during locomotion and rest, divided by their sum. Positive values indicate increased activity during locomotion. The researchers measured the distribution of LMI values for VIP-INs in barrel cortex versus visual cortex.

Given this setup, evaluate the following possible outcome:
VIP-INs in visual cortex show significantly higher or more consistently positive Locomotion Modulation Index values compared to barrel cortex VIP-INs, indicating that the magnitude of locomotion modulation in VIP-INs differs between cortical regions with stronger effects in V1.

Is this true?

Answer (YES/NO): NO